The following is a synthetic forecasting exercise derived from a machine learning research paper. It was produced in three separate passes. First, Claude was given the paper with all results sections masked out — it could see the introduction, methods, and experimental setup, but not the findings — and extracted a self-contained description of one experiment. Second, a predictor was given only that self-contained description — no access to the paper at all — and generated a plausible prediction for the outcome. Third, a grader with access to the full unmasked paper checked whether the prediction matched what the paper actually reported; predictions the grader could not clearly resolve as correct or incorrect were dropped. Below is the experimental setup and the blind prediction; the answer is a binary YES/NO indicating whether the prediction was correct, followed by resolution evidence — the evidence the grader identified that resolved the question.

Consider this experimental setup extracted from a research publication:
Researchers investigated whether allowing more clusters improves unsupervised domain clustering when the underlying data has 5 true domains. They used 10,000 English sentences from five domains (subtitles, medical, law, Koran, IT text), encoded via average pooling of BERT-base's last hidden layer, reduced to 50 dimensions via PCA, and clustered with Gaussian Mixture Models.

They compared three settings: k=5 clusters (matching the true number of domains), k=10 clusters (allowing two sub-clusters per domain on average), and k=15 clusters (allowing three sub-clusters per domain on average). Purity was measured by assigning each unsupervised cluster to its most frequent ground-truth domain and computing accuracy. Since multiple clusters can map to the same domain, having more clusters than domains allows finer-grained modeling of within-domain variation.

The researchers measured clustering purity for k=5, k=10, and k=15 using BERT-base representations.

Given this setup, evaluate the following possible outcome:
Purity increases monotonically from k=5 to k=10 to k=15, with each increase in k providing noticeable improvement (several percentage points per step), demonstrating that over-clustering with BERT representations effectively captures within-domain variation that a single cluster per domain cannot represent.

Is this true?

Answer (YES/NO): NO